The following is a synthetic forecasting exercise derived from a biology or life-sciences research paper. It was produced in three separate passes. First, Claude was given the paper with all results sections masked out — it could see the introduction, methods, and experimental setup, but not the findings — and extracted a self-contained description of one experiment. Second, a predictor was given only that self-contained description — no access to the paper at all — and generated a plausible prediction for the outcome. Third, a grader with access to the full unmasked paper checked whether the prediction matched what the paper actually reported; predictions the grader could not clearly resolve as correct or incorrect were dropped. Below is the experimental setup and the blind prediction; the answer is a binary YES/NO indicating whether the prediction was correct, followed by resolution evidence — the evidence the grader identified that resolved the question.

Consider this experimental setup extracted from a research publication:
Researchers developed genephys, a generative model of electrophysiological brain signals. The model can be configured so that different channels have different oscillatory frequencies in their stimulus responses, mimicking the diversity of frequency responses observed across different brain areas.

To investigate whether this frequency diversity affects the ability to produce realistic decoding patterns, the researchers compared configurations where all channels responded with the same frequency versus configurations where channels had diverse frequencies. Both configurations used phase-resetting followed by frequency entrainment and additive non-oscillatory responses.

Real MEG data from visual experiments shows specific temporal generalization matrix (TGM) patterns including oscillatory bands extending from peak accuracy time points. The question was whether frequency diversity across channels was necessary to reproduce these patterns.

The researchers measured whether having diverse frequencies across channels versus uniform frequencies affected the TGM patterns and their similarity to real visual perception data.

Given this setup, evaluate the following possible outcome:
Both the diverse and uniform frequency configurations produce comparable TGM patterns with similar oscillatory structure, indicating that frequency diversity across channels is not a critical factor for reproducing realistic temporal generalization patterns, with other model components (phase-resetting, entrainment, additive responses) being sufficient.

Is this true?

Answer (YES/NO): NO